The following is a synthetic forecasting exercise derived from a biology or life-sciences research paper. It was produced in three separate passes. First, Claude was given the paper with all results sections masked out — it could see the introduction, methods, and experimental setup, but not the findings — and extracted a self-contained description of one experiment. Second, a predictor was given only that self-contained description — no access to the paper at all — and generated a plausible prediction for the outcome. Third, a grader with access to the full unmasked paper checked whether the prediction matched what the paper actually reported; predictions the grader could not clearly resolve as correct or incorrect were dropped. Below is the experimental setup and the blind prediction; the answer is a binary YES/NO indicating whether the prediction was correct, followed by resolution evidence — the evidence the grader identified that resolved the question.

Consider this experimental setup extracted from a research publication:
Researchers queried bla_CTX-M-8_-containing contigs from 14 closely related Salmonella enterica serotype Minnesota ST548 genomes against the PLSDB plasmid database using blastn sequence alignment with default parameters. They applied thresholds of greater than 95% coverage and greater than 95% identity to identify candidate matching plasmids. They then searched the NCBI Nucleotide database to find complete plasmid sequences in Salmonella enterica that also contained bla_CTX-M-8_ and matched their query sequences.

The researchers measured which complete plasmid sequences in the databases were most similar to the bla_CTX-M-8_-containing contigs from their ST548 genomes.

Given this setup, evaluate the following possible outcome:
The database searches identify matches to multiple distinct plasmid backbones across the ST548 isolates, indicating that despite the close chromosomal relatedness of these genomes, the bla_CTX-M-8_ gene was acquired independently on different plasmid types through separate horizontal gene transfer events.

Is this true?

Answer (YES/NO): NO